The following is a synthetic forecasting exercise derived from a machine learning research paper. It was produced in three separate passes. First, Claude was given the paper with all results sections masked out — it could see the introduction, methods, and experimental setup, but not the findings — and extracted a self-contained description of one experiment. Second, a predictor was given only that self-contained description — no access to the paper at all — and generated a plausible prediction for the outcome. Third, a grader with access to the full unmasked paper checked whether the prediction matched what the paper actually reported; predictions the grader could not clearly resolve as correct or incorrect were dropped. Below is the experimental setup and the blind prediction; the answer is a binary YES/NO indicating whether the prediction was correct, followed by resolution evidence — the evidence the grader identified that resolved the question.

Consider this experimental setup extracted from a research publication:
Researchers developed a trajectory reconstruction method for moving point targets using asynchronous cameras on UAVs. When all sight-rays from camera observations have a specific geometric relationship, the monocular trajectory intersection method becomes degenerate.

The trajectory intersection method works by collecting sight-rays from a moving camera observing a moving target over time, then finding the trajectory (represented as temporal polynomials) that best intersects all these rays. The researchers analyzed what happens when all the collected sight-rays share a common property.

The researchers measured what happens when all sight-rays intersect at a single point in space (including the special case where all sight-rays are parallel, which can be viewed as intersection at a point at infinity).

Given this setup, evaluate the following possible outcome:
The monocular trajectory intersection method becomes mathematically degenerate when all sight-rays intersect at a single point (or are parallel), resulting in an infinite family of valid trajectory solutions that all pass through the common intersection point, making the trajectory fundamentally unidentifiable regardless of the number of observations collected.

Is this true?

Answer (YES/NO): YES